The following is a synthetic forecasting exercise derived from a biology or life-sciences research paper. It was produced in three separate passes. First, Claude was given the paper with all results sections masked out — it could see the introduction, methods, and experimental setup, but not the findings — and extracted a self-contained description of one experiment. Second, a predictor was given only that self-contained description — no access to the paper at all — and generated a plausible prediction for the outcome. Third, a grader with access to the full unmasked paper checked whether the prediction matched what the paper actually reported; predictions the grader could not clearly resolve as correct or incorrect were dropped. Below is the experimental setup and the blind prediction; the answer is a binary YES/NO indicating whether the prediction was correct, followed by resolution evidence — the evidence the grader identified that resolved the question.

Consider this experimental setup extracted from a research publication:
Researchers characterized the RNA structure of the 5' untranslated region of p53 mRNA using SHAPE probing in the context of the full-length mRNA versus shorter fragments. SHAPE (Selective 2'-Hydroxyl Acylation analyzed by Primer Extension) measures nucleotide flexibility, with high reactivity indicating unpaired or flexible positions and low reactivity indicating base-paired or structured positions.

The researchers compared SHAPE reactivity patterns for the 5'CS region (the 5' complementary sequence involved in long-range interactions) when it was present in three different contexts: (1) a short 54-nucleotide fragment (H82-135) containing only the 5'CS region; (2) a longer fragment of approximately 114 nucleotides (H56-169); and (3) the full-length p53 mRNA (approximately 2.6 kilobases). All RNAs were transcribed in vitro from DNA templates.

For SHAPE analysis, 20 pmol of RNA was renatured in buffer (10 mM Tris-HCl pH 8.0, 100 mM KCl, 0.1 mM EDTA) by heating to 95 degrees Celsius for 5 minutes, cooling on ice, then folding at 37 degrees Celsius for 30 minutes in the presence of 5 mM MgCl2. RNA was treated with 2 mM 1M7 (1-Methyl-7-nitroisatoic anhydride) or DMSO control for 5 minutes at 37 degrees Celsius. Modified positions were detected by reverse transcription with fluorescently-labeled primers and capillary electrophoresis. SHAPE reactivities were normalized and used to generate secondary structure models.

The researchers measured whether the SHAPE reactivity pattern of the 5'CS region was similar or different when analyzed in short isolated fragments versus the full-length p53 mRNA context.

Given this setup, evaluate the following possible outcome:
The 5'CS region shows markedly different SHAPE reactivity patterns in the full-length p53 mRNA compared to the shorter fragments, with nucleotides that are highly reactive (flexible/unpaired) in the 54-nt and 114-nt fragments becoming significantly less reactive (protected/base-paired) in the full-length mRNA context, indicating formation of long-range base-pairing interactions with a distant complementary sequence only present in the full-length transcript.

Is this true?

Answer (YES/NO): NO